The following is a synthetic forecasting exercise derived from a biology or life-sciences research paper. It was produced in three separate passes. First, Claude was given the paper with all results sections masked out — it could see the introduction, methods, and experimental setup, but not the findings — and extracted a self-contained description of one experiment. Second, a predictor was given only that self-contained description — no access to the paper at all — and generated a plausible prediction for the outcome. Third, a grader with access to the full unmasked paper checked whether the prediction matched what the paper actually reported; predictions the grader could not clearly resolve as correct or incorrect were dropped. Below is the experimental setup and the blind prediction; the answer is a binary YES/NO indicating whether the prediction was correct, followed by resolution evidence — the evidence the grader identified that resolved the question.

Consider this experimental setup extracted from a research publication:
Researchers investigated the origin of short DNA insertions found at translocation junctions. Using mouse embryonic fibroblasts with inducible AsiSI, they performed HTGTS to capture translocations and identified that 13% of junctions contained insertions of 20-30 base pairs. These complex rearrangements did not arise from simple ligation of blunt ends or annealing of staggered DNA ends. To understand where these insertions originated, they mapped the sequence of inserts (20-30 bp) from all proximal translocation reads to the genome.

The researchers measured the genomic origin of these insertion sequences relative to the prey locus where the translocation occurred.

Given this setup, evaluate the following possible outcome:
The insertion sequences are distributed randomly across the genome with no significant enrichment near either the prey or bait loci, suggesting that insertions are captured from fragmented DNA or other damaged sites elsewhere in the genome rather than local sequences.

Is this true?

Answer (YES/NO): NO